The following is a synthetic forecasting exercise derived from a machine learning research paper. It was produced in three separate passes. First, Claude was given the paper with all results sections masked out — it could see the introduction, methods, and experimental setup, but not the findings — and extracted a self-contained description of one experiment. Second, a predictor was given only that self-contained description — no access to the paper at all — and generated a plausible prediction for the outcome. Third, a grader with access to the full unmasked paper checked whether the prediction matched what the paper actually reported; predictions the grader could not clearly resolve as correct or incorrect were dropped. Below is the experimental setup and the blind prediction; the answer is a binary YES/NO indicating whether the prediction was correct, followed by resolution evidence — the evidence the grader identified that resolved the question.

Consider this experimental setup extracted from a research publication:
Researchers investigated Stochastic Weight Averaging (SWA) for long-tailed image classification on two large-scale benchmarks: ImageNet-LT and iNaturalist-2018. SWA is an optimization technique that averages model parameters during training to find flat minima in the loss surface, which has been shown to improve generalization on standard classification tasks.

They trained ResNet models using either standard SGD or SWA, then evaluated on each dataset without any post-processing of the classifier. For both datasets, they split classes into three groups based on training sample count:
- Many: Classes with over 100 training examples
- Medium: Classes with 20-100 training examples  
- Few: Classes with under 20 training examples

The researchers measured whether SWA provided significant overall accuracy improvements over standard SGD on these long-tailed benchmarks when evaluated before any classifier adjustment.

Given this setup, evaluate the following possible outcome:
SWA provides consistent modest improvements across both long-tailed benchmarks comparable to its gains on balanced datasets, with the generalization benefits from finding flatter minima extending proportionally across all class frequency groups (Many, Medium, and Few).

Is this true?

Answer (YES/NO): NO